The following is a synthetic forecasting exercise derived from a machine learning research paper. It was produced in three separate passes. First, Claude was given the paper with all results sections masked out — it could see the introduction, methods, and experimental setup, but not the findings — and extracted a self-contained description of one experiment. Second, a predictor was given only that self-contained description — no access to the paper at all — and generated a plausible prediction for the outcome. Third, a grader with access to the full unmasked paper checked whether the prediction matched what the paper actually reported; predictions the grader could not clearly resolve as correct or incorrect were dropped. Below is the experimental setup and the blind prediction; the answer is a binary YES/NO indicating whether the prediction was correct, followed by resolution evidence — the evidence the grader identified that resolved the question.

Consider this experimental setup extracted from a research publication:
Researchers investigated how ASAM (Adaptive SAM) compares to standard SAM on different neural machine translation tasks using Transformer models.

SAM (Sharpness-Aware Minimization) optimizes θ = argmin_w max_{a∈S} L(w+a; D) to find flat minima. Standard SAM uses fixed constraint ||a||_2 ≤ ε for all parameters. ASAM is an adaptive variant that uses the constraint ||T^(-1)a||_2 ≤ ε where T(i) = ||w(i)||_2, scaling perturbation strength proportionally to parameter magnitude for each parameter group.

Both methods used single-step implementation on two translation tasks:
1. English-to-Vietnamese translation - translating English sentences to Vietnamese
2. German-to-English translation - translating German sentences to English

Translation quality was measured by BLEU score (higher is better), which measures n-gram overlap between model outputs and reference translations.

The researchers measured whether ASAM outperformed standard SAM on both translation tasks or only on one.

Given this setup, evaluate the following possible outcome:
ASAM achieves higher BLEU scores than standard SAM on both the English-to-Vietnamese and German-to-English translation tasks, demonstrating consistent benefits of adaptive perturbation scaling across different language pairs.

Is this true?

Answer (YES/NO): NO